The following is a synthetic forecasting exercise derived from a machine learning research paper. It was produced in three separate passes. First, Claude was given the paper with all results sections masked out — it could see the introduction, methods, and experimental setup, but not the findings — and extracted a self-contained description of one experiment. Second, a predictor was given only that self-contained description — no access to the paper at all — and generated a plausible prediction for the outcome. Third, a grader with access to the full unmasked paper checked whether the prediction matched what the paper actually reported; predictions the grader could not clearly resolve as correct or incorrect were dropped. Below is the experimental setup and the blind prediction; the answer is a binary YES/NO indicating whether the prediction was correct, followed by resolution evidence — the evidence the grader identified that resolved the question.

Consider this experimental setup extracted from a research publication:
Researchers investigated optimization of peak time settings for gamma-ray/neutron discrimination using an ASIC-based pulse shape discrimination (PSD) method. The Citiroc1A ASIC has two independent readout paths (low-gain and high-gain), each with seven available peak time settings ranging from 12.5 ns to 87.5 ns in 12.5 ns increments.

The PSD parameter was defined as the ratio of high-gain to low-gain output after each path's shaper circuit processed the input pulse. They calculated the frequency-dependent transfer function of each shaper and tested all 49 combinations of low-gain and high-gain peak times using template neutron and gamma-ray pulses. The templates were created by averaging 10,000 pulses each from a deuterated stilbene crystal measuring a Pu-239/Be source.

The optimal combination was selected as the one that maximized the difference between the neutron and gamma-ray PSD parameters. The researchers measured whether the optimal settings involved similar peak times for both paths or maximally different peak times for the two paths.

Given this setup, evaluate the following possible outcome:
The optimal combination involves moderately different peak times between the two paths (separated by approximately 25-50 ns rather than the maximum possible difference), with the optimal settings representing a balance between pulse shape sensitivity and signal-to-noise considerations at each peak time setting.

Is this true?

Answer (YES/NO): NO